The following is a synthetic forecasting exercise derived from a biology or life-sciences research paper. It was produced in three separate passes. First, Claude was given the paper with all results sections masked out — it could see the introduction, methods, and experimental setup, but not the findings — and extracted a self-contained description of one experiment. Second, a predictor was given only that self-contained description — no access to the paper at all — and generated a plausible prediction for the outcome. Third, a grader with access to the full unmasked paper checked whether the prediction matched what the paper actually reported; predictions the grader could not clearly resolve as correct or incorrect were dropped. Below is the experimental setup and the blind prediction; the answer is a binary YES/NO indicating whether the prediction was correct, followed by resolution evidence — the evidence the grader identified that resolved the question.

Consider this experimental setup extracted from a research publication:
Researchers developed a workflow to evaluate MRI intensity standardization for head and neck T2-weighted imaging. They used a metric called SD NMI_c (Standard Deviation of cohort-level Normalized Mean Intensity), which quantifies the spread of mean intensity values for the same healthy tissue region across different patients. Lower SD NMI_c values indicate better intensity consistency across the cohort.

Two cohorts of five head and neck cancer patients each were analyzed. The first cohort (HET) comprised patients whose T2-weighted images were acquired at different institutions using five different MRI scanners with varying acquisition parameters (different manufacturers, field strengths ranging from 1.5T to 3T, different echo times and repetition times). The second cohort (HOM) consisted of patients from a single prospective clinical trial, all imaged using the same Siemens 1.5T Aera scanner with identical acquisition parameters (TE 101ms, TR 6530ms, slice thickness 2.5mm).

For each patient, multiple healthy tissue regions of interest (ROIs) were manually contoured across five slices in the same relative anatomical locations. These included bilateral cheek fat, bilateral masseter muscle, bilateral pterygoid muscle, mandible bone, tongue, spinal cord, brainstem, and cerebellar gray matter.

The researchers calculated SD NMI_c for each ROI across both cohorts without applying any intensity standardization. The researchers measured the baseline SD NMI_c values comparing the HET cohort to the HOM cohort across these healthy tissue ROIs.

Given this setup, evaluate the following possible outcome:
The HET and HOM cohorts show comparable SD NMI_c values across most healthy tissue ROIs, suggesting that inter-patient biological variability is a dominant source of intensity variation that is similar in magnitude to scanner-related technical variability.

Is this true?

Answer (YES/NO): NO